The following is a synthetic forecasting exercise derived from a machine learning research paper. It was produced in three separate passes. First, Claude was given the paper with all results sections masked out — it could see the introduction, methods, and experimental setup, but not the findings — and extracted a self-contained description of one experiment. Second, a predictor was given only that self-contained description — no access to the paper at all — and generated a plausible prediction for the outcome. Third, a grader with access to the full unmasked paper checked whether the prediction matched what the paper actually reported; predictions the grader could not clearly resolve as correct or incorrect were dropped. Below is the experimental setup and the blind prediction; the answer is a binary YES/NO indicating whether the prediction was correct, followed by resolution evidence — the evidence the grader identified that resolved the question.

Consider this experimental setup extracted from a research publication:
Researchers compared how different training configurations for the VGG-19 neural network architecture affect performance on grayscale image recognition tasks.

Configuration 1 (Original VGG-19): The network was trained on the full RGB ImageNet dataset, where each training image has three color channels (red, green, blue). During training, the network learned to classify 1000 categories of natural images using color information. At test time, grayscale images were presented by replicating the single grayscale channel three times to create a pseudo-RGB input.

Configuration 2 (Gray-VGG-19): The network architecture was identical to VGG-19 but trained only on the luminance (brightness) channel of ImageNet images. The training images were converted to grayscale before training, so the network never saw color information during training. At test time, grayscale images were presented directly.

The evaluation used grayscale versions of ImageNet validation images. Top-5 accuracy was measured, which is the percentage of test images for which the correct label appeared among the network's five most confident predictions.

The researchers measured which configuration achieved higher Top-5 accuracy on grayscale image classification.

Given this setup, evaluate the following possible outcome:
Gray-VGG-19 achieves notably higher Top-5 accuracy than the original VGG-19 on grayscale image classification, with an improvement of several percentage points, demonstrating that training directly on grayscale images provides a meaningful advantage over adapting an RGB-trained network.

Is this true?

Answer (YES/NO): YES